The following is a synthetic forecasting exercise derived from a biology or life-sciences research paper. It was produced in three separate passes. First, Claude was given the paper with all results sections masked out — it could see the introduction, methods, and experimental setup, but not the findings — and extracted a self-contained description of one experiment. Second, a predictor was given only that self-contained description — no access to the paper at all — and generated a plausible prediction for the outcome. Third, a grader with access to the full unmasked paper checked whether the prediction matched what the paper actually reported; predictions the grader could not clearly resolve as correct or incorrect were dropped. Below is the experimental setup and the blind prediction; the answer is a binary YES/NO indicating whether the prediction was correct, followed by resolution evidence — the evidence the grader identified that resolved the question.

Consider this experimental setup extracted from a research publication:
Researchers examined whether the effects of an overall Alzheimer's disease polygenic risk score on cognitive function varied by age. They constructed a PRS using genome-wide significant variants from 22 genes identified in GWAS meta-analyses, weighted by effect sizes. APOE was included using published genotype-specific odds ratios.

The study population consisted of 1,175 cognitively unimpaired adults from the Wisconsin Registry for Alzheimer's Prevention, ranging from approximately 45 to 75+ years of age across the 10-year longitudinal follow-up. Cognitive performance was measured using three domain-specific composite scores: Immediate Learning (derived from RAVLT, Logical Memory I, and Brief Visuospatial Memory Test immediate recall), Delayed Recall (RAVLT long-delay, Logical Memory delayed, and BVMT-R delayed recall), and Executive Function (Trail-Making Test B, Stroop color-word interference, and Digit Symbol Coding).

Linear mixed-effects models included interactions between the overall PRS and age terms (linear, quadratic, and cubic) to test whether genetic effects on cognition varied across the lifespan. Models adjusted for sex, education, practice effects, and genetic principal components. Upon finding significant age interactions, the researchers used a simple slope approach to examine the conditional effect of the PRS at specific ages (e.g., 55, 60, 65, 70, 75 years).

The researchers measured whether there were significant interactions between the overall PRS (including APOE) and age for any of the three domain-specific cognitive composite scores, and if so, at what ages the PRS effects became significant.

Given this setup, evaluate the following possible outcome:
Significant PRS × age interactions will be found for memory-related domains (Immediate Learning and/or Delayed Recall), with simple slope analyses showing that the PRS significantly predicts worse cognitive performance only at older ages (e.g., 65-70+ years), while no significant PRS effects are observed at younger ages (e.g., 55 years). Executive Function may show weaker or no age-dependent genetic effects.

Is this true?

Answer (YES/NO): NO